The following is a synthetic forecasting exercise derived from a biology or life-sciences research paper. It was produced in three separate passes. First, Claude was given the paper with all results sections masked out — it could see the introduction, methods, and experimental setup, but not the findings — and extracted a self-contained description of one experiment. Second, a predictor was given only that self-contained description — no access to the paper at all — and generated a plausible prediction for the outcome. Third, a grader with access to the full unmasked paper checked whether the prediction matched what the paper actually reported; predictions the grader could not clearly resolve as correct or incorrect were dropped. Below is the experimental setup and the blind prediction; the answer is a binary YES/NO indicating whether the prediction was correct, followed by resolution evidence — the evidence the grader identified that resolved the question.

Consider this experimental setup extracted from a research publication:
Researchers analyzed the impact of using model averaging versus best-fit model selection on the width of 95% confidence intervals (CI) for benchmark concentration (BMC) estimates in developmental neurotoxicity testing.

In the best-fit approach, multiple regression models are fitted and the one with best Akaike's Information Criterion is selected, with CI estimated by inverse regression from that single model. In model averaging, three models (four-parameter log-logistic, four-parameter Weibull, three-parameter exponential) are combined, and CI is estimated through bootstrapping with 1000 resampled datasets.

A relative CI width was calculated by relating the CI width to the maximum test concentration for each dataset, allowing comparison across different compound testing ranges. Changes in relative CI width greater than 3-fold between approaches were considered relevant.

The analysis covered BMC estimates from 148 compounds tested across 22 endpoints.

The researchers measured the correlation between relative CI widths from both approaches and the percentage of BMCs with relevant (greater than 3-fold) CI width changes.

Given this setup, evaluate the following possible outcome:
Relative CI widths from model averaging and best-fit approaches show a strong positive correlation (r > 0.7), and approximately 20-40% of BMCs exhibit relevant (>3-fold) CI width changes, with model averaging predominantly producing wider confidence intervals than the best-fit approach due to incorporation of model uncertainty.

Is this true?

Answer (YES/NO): NO